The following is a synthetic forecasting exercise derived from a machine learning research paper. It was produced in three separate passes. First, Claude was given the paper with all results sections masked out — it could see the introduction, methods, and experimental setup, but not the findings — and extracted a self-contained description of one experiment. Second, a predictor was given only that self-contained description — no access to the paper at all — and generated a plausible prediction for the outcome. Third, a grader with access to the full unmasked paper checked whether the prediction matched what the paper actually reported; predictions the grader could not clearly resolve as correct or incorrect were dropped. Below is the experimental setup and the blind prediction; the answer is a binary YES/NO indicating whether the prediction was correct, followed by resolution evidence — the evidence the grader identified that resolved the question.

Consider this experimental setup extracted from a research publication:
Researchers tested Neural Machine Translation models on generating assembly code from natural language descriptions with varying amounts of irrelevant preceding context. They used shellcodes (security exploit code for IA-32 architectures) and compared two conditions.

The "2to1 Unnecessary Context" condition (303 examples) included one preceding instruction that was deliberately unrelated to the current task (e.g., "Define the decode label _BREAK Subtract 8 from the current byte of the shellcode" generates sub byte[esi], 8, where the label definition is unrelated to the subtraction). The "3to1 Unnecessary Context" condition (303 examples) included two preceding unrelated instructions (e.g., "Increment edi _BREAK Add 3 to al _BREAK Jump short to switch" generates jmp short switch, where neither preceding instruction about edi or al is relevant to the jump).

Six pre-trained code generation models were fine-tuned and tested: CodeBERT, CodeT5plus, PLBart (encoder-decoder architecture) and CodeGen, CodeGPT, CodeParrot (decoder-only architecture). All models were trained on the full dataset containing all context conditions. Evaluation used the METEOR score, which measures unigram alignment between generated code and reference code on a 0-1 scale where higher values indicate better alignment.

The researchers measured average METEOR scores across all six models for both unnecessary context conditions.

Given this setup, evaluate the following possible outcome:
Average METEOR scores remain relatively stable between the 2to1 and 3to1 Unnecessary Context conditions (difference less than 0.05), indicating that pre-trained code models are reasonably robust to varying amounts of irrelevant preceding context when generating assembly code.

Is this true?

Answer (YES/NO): NO